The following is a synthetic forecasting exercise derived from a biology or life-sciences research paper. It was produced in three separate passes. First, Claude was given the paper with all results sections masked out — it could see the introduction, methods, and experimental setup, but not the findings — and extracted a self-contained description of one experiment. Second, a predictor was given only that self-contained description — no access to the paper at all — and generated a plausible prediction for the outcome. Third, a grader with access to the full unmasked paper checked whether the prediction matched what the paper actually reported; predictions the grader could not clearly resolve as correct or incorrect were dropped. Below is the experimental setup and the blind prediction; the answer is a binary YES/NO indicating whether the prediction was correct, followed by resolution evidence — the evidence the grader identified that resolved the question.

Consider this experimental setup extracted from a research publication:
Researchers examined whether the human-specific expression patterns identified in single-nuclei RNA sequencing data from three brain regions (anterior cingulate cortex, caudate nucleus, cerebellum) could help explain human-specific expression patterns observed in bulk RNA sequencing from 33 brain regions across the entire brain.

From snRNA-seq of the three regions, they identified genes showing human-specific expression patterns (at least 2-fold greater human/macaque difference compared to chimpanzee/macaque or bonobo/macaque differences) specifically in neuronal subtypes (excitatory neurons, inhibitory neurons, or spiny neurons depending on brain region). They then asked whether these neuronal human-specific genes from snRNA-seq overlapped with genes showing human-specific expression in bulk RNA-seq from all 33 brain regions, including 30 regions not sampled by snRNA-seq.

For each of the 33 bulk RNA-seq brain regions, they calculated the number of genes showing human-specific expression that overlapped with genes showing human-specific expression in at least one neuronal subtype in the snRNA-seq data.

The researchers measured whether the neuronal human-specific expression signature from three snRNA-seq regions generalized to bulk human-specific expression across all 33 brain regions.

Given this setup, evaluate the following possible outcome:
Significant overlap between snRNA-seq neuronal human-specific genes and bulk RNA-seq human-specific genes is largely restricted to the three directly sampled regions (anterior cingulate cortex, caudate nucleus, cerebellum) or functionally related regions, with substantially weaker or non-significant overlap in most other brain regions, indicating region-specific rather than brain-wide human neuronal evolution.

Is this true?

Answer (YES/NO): NO